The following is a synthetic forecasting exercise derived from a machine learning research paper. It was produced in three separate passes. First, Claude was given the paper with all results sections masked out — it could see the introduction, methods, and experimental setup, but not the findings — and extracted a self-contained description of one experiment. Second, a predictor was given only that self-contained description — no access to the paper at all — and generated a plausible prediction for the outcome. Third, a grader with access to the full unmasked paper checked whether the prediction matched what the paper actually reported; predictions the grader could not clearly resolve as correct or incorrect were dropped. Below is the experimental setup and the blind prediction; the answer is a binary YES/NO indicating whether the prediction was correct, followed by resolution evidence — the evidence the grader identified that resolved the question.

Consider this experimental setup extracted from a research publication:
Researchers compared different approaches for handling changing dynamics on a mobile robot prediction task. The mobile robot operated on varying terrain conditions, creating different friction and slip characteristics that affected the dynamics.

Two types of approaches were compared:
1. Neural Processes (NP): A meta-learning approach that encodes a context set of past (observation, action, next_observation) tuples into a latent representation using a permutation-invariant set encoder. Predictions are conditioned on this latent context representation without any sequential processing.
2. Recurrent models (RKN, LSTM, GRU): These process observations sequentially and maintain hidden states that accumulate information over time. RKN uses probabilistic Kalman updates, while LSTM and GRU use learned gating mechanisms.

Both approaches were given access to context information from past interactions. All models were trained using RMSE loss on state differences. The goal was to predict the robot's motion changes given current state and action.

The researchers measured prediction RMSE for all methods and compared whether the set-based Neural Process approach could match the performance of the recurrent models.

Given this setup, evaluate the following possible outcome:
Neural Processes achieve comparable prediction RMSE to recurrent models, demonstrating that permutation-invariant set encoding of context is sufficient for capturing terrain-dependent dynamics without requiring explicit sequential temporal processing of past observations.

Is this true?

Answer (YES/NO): NO